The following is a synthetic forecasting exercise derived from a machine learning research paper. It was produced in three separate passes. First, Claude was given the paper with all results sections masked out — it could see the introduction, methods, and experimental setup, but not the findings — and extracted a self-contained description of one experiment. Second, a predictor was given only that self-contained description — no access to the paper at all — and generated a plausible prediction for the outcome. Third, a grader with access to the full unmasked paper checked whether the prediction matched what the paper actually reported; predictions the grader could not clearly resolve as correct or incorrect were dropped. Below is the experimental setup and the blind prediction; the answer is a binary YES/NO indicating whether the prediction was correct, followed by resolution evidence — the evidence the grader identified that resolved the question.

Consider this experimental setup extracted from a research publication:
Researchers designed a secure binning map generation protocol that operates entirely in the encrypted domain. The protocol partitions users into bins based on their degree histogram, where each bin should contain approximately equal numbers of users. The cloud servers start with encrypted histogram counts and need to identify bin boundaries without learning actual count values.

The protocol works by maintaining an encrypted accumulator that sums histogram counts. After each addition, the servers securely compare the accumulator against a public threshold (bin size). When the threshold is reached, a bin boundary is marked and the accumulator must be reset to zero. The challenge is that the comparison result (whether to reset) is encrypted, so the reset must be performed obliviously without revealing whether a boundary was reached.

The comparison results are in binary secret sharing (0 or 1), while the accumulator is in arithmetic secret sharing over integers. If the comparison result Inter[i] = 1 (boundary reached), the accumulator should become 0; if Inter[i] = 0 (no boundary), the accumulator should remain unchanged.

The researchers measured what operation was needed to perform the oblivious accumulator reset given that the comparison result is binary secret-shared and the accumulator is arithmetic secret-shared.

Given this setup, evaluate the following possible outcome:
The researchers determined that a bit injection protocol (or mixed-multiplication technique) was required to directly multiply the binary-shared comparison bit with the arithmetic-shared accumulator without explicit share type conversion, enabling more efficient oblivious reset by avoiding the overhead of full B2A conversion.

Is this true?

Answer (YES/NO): YES